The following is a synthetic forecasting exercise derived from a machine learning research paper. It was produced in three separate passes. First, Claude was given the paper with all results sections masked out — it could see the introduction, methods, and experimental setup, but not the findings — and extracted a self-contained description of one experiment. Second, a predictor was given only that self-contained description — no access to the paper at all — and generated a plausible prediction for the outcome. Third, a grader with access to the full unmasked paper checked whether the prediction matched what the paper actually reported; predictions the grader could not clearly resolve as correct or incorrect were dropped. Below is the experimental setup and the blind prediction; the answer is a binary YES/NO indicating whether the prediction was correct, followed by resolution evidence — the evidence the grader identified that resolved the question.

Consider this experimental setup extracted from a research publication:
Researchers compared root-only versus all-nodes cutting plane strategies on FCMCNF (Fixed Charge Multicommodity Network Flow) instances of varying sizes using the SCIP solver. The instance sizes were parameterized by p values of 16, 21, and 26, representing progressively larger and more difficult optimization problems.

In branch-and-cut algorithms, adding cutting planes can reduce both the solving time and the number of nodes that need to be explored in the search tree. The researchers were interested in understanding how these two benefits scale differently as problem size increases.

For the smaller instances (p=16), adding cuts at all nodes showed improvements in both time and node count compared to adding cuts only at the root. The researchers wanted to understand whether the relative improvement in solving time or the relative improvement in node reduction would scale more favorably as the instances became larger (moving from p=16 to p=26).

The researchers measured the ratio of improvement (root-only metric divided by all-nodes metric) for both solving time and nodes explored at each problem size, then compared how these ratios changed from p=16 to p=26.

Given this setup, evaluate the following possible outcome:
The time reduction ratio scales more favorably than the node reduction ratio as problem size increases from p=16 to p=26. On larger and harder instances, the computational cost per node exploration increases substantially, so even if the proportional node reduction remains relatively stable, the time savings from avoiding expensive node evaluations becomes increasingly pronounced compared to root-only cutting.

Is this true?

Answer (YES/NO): NO